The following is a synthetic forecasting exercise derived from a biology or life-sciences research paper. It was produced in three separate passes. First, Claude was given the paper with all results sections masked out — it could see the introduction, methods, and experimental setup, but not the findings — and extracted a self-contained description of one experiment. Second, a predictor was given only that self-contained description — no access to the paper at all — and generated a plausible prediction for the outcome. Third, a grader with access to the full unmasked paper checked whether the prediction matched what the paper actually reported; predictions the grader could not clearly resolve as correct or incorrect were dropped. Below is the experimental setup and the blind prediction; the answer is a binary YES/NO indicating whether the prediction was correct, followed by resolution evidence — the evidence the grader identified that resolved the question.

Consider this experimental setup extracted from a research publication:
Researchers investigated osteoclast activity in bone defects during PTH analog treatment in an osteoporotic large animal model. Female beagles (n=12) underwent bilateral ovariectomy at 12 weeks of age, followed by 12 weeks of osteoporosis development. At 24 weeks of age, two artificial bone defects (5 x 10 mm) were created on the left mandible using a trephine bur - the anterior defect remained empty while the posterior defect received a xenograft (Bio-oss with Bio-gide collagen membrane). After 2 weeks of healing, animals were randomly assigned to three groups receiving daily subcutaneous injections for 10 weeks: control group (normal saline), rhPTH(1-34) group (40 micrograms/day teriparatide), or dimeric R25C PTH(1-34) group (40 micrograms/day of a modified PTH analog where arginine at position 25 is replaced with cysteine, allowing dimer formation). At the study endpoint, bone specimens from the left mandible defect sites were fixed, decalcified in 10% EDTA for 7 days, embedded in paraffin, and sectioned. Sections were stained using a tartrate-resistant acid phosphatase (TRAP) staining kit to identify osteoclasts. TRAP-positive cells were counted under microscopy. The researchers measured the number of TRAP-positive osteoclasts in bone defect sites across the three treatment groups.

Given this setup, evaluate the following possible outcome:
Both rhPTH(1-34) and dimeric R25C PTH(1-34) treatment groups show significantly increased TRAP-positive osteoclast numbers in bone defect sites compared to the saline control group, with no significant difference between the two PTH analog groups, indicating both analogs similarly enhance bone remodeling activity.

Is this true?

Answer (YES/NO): NO